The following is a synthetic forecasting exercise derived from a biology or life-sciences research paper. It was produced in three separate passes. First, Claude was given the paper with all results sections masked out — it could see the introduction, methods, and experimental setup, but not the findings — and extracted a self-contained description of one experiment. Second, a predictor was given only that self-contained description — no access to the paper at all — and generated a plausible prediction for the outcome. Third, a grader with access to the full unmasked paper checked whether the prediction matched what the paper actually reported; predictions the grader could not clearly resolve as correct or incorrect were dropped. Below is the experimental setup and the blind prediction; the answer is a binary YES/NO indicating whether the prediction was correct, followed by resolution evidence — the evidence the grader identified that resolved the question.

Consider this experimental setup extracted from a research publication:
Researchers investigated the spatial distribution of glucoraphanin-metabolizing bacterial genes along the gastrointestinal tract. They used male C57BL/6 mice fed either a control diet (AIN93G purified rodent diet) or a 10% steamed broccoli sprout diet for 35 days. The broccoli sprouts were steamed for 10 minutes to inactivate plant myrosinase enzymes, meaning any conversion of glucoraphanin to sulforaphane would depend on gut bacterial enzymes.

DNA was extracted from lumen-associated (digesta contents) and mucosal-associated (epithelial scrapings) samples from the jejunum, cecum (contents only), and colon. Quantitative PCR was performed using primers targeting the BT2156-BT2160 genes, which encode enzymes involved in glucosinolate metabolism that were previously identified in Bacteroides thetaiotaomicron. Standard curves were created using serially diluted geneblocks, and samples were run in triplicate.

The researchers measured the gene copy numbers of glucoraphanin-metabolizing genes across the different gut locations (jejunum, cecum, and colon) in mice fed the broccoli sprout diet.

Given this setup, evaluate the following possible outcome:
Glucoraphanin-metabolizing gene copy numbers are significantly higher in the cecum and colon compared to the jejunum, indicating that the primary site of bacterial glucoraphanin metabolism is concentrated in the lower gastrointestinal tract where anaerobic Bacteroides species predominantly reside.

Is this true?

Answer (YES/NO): NO